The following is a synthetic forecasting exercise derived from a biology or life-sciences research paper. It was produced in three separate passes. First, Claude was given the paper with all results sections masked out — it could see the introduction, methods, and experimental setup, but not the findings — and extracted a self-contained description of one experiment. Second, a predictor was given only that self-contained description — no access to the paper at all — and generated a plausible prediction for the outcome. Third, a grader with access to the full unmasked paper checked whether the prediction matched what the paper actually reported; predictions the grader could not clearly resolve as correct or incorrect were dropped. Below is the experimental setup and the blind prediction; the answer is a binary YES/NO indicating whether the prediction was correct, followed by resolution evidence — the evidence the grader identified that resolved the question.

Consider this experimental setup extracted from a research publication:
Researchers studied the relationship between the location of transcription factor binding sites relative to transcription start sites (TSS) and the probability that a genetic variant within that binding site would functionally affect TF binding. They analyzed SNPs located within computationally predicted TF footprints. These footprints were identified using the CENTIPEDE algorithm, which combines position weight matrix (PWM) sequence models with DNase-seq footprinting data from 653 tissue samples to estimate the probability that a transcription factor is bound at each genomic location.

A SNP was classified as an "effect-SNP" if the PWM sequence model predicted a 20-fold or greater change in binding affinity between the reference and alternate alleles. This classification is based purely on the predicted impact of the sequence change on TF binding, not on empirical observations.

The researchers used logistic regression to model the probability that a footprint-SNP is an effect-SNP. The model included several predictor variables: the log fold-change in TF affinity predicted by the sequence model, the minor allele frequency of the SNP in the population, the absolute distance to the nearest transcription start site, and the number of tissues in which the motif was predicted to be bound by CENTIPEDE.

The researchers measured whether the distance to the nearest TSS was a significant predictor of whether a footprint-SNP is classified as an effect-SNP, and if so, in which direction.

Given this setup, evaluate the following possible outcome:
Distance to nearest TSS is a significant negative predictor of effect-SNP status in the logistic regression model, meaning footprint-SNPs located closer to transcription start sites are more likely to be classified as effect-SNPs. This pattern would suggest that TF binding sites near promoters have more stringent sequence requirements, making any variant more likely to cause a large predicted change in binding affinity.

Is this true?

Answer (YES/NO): NO